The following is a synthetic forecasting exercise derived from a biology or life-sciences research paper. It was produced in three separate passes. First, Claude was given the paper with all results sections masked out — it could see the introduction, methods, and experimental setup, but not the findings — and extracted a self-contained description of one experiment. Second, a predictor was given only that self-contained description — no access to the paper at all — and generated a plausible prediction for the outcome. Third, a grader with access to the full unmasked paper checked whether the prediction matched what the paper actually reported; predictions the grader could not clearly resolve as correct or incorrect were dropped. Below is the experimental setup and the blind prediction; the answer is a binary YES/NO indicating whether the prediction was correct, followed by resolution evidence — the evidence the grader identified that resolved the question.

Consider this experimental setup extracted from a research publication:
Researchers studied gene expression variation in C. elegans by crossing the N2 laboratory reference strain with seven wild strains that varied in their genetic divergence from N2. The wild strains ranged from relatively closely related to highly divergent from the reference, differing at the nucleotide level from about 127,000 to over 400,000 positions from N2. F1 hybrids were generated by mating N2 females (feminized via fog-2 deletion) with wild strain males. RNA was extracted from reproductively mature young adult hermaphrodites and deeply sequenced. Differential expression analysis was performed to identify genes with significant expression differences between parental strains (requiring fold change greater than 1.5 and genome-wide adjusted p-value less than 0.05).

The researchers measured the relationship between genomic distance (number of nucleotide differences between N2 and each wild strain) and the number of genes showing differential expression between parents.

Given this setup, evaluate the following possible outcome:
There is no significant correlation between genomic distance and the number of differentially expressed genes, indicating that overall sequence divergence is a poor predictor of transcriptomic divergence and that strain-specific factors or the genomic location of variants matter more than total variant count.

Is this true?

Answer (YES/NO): NO